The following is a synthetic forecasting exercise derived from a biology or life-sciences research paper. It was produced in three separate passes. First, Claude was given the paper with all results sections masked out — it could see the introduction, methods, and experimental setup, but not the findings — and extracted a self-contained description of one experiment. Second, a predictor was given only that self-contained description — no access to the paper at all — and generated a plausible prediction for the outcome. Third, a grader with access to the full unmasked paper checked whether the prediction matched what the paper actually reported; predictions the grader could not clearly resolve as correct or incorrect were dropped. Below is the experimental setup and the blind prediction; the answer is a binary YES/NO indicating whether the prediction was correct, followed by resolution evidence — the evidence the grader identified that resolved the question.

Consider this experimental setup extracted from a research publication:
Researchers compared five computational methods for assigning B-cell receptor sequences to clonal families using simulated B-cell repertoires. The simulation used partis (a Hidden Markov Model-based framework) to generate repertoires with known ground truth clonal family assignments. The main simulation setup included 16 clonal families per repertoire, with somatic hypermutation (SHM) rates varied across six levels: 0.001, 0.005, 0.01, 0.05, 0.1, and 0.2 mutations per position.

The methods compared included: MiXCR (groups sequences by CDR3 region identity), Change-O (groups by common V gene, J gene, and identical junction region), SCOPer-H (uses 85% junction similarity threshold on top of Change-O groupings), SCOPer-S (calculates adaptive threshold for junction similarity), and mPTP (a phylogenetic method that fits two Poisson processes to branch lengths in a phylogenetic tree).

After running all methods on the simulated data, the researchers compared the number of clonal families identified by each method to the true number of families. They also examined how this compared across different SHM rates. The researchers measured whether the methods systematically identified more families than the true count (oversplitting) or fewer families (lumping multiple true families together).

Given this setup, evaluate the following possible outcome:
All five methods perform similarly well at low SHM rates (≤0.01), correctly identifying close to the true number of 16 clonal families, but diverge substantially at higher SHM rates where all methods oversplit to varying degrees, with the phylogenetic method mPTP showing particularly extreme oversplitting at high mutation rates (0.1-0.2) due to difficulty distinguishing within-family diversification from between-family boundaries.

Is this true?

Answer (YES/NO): NO